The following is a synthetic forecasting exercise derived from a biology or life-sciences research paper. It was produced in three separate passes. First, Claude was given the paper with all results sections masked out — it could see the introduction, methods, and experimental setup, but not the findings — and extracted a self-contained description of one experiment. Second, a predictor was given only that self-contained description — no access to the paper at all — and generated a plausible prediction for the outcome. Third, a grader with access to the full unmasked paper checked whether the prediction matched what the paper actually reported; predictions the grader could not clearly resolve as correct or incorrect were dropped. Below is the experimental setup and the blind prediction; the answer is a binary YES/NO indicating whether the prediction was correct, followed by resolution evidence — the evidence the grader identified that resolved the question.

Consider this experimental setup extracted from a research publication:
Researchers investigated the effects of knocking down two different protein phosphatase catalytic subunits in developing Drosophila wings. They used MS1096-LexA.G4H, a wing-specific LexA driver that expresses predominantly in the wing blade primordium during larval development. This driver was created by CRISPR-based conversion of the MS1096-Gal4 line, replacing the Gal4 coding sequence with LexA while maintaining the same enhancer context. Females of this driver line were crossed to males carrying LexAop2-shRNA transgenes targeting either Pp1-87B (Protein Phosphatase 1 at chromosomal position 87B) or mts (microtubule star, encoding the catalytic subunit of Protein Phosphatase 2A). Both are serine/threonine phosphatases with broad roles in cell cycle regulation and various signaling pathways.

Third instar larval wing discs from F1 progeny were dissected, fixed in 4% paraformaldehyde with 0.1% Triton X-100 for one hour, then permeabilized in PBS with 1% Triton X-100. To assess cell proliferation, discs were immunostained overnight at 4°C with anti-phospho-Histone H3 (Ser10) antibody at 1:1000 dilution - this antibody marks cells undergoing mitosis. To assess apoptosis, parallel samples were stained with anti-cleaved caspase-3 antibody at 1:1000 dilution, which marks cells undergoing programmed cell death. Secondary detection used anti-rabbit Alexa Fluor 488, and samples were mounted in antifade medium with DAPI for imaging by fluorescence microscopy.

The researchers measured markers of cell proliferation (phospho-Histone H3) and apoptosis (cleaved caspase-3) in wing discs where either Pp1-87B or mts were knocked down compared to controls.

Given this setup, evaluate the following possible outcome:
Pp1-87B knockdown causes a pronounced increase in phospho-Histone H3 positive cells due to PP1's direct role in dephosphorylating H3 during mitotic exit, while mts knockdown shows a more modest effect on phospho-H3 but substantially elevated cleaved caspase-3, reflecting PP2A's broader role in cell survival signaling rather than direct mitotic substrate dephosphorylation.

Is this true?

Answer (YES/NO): NO